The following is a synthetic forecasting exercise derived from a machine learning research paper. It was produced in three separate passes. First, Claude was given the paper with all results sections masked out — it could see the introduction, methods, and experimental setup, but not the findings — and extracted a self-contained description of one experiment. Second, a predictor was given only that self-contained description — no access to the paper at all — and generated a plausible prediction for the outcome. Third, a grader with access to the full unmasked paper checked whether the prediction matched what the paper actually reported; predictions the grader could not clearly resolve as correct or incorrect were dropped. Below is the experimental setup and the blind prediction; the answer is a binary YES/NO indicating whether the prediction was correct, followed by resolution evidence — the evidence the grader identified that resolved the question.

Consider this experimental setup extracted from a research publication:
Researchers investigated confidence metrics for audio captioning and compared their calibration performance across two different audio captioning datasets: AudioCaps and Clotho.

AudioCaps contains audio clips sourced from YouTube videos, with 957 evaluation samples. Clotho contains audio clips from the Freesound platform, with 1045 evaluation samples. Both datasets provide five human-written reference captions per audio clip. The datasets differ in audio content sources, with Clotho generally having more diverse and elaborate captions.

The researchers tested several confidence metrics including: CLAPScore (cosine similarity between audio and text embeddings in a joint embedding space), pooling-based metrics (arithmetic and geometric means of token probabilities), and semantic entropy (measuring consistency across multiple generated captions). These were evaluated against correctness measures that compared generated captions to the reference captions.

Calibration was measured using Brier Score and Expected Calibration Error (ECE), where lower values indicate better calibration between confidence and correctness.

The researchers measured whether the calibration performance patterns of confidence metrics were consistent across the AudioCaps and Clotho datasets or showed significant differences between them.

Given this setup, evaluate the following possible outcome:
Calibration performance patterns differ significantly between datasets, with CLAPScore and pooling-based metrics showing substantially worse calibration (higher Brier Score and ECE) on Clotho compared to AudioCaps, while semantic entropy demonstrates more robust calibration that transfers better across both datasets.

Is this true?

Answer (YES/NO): NO